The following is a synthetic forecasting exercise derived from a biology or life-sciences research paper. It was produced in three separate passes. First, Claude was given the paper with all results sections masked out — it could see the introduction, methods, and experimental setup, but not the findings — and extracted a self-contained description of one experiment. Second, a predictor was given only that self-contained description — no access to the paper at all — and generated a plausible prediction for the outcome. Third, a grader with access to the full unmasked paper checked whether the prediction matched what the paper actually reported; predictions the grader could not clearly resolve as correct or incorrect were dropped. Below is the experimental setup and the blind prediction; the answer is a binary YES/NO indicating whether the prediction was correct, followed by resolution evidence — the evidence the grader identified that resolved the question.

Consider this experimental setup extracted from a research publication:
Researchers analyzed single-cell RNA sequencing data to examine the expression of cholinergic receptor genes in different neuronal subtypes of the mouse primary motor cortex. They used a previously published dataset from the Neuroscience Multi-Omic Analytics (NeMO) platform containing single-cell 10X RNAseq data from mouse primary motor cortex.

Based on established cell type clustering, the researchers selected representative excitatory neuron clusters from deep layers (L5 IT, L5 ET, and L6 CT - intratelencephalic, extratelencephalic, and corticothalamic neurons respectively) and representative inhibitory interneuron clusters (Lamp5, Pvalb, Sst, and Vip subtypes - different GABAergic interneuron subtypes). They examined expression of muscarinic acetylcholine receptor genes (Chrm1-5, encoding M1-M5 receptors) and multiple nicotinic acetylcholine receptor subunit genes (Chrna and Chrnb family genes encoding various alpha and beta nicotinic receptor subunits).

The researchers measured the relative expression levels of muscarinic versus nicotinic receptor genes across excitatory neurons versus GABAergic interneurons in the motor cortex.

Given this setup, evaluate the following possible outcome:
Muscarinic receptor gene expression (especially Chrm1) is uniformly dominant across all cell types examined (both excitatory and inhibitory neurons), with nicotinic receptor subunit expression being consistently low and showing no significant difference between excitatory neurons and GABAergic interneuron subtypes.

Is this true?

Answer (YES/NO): NO